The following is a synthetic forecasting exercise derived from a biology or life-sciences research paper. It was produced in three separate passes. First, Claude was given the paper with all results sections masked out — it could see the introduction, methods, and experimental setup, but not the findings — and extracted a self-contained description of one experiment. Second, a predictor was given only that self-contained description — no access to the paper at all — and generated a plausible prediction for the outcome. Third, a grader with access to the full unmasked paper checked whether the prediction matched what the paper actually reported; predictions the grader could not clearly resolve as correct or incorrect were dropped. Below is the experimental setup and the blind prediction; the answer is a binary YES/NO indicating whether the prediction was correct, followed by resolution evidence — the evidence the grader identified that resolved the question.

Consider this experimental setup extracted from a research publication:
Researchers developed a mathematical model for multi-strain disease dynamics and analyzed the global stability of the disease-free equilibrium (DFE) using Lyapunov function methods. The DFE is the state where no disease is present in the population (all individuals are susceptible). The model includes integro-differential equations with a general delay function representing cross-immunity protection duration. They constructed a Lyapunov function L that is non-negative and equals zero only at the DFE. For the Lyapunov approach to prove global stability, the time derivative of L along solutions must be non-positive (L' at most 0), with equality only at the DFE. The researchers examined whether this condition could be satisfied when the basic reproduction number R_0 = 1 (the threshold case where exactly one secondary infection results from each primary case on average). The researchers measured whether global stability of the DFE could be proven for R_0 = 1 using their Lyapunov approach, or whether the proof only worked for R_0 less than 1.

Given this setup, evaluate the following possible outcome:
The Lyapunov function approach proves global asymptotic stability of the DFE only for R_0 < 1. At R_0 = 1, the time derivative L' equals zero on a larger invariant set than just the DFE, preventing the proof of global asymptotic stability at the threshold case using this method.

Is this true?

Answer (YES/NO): NO